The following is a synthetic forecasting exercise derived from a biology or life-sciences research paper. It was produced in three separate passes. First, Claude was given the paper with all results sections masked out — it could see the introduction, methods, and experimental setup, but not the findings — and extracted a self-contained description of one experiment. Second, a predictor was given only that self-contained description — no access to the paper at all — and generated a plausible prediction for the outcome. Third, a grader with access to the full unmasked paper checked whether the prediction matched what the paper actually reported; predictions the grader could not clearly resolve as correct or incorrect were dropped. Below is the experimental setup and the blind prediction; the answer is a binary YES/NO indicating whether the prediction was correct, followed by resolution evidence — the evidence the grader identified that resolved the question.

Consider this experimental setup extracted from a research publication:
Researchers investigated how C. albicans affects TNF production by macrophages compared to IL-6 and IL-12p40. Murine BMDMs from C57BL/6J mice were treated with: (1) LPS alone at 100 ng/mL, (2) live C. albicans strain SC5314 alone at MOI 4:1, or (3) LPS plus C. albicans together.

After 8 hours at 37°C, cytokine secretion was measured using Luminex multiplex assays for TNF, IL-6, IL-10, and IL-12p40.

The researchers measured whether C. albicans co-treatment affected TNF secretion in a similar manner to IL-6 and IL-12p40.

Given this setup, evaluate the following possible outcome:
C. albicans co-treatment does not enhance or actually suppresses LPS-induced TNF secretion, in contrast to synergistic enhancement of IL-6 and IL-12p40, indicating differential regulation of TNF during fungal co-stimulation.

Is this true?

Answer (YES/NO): NO